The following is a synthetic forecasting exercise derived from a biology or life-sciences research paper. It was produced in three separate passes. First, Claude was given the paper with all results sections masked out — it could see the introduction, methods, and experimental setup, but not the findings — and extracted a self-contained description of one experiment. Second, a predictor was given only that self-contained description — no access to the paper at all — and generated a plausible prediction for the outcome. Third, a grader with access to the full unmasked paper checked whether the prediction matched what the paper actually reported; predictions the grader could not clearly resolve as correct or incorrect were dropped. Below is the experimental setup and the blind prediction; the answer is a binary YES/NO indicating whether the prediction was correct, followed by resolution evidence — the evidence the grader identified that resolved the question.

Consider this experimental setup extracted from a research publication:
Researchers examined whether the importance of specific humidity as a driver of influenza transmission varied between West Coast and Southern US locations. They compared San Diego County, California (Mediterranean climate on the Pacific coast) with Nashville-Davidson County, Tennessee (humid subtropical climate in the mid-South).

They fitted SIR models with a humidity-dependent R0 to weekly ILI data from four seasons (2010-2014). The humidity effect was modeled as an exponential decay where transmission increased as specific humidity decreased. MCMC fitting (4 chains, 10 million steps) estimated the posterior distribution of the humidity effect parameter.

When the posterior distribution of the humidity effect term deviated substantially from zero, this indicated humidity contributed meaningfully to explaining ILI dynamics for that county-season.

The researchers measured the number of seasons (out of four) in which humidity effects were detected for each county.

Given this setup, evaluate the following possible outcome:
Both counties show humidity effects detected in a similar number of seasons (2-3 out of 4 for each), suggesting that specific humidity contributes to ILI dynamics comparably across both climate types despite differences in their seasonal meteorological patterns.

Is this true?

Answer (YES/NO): YES